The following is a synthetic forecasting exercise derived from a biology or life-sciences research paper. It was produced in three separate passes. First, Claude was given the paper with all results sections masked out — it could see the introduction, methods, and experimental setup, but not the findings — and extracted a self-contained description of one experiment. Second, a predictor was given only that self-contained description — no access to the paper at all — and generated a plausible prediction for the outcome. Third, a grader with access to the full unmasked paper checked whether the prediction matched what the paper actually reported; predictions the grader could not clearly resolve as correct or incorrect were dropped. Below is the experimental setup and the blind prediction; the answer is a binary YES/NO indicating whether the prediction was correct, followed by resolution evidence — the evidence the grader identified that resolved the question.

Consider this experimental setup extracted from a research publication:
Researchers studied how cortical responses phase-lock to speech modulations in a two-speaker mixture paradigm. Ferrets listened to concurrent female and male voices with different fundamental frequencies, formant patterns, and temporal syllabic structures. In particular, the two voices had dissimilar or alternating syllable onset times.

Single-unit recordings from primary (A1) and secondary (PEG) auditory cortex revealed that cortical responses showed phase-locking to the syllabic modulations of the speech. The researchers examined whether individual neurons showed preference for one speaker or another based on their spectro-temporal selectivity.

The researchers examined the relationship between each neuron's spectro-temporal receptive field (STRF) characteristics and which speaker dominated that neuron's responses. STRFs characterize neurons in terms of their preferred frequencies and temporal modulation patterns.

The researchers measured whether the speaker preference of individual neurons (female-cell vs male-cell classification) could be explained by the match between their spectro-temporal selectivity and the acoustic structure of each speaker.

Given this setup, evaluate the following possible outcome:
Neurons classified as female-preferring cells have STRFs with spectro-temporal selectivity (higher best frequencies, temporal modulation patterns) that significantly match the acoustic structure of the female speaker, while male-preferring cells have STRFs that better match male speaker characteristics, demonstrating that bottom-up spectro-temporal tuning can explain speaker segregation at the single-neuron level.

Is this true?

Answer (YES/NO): NO